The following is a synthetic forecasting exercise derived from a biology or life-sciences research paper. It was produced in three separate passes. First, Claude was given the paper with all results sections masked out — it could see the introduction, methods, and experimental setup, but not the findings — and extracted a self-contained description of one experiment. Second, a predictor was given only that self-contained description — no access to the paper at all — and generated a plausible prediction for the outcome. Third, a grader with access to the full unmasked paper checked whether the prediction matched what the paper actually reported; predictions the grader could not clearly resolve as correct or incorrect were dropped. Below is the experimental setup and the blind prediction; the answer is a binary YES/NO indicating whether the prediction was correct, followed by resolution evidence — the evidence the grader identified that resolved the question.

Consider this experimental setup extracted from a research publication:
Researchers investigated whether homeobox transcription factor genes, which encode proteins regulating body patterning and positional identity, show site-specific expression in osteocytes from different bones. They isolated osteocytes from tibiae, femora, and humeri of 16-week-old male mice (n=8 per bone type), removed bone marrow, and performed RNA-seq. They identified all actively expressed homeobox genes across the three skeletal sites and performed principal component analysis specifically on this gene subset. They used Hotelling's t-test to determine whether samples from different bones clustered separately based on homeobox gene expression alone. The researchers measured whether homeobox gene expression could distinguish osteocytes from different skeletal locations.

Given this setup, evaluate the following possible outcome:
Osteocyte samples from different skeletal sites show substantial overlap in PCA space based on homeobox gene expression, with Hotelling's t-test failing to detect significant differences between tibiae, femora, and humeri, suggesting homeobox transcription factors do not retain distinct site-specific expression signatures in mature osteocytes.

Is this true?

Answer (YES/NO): NO